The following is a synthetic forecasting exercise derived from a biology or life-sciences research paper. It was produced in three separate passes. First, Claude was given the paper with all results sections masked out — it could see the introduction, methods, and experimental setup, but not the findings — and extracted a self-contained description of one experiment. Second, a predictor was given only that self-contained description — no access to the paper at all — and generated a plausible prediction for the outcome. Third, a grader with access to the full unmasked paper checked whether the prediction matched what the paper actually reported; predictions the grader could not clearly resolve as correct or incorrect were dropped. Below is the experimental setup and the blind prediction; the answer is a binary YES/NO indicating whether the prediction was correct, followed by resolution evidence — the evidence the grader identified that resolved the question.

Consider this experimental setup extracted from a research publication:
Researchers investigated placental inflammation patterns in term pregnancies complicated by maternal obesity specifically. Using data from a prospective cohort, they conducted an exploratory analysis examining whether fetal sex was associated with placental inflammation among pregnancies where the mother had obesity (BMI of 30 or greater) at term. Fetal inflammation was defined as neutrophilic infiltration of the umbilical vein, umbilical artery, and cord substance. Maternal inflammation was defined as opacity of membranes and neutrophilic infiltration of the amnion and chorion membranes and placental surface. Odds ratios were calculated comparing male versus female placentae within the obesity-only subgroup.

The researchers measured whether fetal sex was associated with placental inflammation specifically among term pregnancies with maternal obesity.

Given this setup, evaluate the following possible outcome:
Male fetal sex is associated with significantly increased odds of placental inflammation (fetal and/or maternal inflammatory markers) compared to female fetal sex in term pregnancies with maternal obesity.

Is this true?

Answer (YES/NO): YES